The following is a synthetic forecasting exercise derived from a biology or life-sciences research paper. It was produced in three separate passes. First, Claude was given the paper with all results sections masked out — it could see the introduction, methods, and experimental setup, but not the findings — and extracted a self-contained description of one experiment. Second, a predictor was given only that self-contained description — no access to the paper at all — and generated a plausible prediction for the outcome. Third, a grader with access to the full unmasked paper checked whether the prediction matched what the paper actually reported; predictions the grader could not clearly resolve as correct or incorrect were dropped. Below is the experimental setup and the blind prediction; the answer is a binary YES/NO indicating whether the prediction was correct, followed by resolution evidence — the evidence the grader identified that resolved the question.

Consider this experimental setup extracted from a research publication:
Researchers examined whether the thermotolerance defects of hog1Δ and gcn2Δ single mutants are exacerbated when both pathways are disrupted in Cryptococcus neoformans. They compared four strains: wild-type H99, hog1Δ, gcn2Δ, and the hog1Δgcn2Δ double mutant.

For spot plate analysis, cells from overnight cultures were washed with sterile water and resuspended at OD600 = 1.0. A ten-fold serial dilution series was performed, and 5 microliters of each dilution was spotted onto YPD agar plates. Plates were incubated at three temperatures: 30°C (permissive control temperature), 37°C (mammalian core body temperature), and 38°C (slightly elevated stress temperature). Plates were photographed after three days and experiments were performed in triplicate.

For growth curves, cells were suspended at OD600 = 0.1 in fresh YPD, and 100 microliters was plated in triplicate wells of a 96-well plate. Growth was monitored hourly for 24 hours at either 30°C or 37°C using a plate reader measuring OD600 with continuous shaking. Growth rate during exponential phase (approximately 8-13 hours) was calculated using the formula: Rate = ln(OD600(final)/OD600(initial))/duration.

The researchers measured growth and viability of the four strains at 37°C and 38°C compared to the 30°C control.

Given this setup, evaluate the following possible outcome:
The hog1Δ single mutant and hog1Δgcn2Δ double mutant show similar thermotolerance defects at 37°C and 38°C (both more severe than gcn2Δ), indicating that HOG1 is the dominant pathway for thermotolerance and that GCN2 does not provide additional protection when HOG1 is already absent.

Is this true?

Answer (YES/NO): NO